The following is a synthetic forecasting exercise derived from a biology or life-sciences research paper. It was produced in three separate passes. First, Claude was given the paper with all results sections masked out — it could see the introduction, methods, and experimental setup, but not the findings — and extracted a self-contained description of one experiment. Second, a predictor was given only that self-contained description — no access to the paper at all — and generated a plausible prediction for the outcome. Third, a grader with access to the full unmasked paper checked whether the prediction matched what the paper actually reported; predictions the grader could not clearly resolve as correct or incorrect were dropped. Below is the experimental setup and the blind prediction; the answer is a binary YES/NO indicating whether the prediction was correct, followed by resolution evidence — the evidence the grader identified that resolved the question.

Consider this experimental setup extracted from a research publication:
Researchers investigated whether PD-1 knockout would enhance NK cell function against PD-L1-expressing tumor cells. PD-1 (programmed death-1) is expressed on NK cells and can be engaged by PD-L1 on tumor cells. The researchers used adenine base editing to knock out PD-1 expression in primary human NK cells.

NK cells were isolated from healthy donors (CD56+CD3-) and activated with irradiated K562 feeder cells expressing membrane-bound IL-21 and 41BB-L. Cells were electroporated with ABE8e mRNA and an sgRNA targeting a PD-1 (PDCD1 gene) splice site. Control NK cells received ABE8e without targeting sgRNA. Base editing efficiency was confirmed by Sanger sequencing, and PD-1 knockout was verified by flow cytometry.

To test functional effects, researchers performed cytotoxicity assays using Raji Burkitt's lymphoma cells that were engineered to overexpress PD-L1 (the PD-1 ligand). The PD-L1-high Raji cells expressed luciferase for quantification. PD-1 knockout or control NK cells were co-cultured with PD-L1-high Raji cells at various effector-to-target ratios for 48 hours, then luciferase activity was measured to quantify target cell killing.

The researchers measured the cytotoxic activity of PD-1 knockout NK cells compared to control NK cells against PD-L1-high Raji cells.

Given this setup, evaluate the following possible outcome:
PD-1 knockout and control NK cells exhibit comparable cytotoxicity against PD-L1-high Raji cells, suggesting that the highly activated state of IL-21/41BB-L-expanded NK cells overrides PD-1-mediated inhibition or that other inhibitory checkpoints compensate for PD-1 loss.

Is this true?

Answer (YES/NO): NO